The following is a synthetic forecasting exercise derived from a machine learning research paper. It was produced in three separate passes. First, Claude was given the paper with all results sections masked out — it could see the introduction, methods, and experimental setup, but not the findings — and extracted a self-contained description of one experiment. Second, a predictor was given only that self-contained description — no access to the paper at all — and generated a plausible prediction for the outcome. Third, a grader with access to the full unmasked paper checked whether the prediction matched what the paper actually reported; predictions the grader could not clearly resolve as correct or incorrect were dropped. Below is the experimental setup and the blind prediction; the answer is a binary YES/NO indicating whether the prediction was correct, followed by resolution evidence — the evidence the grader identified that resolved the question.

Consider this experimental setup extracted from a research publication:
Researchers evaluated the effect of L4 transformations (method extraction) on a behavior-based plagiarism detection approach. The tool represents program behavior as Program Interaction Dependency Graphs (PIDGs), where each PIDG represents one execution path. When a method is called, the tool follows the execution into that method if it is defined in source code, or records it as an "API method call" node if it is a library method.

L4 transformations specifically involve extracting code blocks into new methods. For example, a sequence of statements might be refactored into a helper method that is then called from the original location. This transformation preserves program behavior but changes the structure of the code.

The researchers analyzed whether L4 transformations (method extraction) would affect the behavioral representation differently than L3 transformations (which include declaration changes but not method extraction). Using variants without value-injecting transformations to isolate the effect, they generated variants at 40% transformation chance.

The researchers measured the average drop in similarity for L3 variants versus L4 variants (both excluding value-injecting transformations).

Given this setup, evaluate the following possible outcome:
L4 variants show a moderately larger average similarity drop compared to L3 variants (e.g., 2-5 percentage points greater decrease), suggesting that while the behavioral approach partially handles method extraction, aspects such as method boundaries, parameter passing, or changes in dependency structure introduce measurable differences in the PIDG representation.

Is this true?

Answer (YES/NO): NO